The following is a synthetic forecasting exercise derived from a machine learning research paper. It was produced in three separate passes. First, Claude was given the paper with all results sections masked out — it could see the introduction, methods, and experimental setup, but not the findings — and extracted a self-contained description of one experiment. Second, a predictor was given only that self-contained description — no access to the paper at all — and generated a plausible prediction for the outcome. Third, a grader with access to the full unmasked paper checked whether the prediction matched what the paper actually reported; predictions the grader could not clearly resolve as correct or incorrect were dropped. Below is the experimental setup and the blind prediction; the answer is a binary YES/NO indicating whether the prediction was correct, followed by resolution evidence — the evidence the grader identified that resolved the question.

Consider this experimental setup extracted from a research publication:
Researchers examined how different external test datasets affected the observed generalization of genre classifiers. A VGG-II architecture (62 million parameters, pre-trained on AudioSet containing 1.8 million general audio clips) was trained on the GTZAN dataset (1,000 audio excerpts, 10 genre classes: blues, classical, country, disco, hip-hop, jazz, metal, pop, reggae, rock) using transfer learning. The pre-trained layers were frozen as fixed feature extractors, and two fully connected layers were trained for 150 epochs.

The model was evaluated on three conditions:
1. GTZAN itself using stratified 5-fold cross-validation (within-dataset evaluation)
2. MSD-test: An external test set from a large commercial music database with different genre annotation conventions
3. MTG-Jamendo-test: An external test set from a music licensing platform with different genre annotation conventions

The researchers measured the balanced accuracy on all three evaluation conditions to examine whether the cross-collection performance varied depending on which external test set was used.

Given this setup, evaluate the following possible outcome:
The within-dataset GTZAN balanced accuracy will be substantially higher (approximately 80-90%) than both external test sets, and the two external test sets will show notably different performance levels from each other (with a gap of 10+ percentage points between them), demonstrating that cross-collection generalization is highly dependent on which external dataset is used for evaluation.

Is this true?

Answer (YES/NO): YES